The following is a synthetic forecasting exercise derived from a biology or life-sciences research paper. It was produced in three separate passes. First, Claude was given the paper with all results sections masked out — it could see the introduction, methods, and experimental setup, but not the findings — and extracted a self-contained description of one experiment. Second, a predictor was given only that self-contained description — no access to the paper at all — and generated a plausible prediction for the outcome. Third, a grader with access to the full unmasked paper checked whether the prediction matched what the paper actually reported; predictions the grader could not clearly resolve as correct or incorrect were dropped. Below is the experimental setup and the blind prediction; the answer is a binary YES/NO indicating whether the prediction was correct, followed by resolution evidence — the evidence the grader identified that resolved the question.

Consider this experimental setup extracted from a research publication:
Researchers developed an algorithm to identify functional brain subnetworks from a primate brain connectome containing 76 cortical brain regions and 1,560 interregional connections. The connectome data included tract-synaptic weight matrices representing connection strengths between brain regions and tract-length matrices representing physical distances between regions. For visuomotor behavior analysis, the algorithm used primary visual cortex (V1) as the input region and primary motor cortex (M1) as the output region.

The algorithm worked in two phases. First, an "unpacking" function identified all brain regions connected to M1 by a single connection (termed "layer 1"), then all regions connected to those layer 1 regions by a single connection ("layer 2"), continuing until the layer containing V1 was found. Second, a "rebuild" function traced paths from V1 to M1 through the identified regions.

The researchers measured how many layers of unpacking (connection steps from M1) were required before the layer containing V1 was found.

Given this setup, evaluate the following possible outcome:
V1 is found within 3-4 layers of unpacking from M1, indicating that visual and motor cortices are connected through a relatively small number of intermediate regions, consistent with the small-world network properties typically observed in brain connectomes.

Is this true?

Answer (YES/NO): NO